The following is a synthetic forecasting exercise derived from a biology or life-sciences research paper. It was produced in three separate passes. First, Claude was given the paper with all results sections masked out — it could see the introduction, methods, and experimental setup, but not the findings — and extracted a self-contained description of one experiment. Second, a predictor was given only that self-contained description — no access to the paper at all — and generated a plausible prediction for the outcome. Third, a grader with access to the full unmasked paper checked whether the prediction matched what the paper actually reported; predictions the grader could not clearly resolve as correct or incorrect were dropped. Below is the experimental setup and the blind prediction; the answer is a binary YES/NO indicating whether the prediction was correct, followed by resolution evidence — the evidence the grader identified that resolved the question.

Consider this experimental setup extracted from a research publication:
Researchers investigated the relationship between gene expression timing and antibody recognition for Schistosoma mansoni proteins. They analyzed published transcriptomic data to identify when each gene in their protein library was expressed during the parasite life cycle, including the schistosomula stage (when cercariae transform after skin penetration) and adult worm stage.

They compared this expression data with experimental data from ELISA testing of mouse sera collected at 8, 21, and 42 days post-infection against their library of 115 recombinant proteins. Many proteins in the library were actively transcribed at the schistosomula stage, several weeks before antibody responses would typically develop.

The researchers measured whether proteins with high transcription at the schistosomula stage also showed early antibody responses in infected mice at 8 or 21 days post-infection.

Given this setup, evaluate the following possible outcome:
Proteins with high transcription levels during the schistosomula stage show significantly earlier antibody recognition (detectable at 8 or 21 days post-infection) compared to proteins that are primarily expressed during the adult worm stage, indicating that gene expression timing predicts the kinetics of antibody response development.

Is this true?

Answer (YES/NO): NO